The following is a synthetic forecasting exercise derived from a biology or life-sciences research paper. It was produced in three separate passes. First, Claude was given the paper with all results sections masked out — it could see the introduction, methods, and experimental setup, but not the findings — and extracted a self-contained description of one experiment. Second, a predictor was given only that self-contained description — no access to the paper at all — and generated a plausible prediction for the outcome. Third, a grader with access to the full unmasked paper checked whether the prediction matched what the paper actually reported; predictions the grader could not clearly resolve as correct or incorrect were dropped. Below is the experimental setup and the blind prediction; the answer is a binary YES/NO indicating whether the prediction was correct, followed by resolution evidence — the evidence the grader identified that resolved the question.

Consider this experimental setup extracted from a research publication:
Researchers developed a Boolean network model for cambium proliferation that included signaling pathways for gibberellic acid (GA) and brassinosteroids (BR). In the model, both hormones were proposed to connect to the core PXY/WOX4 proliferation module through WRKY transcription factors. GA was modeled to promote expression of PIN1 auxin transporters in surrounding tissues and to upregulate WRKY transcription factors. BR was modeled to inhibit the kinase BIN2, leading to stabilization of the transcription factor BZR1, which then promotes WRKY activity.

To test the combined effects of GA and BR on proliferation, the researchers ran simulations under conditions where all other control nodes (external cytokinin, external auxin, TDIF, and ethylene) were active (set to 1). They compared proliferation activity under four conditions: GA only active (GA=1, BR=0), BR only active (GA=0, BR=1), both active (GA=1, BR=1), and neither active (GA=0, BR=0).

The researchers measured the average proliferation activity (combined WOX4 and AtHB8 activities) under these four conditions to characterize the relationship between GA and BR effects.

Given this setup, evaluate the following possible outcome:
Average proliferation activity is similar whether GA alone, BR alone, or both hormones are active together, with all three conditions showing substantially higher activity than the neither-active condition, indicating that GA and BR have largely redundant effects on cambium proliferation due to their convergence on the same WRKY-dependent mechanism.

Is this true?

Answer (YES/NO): NO